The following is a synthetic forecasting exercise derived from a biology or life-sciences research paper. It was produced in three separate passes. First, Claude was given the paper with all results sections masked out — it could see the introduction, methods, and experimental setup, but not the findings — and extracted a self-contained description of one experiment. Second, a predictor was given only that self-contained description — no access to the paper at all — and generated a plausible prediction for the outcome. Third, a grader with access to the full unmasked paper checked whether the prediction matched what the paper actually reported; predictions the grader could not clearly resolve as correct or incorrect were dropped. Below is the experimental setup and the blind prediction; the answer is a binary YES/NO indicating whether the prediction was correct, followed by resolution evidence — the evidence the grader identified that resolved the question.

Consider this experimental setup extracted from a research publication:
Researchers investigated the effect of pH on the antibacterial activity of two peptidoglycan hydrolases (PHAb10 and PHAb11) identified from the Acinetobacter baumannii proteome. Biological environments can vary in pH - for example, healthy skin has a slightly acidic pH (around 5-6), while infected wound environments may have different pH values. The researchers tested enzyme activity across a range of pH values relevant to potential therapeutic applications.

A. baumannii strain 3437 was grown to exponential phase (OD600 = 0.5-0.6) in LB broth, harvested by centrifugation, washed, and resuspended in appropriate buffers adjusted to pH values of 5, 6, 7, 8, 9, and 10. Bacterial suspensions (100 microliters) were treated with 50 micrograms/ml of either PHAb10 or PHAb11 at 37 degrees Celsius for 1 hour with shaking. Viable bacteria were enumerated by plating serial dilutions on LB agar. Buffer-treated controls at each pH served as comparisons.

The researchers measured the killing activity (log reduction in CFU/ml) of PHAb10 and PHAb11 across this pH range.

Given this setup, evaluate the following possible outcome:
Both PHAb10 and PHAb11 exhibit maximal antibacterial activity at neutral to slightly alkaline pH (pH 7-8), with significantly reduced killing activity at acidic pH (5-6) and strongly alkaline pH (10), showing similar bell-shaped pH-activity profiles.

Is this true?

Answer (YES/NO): NO